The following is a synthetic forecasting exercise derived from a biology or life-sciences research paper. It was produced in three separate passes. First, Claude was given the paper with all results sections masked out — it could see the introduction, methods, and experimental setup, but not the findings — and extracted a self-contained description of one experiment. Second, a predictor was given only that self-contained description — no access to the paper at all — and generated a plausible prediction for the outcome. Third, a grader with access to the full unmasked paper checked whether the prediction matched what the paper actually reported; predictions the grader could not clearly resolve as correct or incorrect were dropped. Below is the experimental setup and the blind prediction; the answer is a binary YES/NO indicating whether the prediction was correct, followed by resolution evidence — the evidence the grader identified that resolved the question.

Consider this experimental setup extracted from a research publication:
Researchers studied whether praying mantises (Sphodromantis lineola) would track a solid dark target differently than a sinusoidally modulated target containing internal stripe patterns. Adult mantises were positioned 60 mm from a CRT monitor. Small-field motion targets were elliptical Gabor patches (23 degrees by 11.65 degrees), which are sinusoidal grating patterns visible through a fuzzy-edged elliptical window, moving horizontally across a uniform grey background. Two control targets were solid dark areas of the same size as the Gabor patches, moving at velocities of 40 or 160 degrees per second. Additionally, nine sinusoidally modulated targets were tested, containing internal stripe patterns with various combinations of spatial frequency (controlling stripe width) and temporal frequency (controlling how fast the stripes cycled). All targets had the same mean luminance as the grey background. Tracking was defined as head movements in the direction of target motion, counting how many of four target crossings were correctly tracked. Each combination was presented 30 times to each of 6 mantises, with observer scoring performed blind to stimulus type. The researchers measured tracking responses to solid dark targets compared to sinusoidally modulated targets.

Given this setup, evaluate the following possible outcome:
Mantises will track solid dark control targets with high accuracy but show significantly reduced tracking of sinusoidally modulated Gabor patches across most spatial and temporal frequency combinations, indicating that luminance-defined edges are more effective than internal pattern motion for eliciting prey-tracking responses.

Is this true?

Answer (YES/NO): YES